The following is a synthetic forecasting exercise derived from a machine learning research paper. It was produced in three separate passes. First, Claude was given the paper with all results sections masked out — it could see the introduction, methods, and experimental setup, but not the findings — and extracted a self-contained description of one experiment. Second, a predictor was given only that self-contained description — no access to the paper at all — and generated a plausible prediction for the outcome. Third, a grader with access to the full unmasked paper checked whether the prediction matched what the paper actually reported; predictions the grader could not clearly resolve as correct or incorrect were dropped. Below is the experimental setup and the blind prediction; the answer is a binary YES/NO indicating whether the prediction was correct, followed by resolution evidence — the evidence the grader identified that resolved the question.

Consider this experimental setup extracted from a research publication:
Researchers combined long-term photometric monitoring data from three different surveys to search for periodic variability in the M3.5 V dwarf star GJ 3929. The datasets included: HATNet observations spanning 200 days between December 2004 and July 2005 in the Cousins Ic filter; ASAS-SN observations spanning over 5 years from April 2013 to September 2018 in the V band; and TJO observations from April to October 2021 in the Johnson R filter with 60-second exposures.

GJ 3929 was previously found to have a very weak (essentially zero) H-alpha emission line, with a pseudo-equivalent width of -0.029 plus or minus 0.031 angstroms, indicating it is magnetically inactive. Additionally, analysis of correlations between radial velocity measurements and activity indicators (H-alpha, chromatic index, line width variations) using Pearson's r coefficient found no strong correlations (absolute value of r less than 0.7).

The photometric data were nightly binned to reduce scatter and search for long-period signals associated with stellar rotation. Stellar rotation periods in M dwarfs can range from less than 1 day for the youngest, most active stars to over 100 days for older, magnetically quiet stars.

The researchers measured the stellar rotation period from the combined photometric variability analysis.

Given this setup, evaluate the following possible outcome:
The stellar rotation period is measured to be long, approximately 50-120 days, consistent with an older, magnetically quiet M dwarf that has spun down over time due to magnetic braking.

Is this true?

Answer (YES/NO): NO